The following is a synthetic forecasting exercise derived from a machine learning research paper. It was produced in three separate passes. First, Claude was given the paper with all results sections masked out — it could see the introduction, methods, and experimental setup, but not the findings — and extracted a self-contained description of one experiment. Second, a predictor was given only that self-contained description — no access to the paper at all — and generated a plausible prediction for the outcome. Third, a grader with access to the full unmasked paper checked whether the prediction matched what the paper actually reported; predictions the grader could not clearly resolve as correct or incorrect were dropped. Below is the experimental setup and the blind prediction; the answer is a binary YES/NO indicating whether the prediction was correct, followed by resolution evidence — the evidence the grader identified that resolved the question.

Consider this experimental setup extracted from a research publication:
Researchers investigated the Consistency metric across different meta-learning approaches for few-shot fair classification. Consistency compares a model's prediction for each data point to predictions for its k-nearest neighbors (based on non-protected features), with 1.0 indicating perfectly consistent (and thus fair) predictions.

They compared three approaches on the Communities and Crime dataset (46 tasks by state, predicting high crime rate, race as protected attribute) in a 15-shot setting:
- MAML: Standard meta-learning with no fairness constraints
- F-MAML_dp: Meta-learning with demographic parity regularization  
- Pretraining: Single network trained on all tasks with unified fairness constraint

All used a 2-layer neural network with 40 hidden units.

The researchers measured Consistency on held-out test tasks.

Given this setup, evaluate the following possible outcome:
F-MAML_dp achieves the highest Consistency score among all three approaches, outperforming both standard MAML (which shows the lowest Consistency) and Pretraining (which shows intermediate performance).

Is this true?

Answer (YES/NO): NO